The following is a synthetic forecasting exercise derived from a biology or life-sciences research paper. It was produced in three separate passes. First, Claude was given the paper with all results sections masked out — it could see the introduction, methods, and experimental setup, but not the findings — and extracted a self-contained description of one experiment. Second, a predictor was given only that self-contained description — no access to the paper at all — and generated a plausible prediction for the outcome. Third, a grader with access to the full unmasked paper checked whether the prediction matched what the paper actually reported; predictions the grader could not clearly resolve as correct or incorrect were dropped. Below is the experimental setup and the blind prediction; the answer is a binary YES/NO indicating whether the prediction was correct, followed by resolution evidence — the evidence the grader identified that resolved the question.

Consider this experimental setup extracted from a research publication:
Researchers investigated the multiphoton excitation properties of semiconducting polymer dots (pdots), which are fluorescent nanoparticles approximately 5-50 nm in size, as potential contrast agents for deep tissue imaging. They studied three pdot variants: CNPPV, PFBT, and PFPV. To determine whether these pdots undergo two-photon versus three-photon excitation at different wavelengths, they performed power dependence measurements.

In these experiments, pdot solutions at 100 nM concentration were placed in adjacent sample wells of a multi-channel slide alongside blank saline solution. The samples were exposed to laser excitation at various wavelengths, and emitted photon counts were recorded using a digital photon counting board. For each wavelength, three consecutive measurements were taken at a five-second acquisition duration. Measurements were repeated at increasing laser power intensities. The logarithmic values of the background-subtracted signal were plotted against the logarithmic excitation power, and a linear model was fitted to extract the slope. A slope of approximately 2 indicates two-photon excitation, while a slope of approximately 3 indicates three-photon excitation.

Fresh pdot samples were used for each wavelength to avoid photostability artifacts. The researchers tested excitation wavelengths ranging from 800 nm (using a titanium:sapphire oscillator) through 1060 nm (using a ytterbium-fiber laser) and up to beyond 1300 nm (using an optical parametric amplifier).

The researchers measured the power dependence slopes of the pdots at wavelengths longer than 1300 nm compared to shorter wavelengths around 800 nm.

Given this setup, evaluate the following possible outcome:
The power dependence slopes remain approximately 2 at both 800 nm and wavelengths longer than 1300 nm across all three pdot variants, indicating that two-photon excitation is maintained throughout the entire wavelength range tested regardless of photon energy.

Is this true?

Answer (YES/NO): NO